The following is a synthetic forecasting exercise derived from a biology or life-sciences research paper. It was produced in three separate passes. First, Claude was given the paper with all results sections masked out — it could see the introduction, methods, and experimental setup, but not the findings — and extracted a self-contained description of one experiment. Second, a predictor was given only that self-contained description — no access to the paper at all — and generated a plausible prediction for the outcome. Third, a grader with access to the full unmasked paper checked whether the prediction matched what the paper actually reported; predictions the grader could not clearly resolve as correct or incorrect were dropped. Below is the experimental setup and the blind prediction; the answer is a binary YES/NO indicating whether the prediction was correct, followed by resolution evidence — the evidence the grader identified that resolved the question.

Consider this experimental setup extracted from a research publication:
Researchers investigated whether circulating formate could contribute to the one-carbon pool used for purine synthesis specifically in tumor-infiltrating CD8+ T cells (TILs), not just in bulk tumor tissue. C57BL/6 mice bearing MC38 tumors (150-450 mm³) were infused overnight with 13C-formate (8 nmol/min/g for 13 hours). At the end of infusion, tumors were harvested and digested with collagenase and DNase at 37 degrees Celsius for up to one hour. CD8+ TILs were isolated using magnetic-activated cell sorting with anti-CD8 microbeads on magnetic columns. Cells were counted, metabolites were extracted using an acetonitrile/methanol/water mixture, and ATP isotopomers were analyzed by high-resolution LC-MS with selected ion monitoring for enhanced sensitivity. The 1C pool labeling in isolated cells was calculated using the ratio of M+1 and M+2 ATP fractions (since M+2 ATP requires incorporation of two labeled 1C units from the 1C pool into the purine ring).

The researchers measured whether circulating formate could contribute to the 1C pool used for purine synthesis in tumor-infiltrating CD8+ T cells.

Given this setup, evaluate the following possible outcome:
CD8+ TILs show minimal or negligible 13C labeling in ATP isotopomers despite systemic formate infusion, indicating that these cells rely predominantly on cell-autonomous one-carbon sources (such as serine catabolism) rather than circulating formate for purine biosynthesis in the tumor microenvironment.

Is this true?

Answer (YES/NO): NO